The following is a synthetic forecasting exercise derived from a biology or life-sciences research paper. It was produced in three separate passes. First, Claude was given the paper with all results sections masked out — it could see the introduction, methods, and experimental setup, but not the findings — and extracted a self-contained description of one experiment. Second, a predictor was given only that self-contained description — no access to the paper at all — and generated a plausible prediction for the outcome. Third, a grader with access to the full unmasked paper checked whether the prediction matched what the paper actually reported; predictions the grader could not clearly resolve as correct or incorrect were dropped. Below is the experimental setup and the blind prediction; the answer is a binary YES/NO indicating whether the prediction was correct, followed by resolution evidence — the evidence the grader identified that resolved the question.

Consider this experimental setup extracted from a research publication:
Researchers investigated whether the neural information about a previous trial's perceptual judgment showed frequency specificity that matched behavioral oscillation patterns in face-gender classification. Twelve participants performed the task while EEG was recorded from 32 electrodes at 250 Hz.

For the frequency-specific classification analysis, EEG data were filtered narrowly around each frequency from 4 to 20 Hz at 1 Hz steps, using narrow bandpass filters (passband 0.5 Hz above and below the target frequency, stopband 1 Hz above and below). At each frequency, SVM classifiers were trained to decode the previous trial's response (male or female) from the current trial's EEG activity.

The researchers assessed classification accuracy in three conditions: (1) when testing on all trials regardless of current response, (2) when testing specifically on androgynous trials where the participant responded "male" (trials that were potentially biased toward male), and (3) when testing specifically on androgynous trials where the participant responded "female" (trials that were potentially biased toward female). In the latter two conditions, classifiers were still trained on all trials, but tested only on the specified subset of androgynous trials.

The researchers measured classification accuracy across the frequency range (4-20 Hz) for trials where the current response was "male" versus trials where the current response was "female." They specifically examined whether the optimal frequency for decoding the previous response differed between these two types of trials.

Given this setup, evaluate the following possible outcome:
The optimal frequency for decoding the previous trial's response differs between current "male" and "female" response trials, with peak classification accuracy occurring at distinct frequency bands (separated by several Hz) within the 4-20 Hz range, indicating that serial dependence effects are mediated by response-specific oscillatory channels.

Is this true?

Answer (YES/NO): YES